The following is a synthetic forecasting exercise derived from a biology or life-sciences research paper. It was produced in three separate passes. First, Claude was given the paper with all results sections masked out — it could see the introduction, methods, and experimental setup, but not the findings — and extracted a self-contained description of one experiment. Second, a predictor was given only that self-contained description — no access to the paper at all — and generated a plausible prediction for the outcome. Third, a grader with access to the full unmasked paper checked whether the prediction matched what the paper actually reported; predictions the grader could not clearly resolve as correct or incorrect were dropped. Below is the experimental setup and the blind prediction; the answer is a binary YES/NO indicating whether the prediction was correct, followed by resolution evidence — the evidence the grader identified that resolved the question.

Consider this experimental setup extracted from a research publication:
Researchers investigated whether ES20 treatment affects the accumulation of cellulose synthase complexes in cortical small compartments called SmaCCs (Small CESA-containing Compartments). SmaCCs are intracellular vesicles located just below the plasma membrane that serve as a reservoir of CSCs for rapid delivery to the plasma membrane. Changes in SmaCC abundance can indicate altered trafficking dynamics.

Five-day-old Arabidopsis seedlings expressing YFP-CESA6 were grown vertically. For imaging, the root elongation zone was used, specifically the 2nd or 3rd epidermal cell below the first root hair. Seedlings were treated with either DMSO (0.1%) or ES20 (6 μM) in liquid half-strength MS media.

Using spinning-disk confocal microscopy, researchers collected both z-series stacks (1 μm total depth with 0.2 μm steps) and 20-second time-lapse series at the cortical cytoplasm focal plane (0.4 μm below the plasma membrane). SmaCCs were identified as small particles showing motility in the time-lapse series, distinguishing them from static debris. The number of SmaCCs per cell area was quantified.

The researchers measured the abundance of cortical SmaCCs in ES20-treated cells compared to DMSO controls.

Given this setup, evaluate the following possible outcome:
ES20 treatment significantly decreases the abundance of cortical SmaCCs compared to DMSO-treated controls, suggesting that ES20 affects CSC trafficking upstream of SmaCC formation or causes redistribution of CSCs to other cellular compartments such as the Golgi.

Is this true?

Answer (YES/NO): NO